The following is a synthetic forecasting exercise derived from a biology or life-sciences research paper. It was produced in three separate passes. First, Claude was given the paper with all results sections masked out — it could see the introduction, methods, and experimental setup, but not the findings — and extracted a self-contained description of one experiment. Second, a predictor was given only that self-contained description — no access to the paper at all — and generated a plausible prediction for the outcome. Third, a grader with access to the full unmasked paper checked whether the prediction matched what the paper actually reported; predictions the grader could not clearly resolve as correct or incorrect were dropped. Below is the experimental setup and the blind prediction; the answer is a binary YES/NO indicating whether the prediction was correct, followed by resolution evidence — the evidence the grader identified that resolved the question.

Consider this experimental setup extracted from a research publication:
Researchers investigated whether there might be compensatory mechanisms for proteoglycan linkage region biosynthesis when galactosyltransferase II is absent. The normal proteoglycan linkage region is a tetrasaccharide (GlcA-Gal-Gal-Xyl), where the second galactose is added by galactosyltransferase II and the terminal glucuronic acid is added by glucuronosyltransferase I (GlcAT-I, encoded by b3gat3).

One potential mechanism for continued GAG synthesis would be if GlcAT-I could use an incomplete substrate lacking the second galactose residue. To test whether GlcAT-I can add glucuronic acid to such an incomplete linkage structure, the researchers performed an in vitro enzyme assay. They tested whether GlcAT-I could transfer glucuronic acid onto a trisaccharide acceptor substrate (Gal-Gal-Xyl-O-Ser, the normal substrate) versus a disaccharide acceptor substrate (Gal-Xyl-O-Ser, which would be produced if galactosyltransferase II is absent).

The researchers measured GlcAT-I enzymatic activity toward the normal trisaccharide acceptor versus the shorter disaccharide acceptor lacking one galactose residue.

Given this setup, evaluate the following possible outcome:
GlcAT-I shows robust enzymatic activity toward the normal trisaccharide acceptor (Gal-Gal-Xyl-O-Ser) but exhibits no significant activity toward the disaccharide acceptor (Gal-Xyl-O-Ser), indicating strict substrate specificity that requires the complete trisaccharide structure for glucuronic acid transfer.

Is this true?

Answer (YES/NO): NO